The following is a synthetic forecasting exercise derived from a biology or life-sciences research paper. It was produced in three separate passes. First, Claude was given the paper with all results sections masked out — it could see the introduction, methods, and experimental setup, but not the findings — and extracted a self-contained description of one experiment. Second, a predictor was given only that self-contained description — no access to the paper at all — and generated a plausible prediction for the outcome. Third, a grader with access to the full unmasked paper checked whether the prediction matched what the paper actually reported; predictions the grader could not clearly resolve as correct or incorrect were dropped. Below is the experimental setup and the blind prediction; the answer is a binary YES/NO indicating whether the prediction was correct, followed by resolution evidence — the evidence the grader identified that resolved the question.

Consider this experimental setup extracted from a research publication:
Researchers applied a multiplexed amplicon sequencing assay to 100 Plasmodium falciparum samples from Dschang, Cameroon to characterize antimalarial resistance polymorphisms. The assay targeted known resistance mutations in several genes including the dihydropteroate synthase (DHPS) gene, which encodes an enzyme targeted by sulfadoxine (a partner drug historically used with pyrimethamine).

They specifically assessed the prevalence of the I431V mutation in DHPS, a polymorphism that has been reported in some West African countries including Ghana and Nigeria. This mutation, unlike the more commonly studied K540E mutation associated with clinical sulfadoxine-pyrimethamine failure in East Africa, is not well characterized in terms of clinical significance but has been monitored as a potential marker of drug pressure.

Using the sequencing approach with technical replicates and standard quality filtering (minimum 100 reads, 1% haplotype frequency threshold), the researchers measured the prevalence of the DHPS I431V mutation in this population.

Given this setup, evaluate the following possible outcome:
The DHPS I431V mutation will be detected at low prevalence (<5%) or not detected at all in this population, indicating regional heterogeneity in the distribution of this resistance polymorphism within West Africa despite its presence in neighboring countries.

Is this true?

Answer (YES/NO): NO